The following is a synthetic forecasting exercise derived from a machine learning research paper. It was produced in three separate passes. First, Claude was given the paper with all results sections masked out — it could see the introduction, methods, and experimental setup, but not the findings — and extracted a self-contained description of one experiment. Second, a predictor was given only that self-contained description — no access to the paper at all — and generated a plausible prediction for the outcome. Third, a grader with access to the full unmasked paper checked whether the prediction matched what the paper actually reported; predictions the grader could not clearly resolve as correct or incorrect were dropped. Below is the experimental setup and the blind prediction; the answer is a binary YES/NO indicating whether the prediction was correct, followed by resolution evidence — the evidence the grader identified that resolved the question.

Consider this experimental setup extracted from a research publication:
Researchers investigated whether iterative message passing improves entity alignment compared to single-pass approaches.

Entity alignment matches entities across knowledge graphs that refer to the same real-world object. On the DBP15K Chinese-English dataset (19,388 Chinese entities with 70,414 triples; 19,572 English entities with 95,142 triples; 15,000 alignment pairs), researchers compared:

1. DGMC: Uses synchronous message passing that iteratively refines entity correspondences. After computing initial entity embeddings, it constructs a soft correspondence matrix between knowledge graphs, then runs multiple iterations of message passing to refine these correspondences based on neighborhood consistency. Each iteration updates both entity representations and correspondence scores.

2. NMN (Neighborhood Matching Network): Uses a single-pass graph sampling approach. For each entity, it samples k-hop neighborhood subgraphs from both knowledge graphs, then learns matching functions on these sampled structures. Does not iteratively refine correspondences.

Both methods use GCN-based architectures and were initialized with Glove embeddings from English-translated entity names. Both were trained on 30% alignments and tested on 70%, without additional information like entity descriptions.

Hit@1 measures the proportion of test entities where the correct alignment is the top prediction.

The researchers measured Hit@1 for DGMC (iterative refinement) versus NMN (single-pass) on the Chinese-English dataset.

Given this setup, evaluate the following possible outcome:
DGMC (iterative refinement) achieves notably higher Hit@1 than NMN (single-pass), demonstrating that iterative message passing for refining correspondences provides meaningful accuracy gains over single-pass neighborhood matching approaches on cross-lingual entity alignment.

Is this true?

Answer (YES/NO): NO